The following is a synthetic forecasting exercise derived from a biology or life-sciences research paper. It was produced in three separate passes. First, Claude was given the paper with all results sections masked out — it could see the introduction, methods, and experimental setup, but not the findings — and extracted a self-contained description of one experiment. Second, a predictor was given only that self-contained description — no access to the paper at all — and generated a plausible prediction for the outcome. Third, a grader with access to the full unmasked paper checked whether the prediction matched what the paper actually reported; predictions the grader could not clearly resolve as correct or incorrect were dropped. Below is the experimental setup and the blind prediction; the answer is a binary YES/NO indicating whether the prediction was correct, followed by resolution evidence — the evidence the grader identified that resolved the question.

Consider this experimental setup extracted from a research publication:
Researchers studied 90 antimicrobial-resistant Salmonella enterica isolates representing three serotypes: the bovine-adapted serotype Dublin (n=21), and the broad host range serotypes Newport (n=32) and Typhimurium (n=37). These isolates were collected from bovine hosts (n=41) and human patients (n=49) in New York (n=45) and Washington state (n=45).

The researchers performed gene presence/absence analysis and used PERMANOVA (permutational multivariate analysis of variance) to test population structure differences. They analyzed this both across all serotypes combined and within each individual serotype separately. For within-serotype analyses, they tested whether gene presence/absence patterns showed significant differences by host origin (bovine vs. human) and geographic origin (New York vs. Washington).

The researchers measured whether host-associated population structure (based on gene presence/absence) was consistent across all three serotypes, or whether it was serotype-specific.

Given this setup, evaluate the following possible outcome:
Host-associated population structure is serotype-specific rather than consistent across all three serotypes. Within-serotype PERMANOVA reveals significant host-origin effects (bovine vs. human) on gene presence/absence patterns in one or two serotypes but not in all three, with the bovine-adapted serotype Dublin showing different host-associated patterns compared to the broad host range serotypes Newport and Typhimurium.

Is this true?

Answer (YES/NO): NO